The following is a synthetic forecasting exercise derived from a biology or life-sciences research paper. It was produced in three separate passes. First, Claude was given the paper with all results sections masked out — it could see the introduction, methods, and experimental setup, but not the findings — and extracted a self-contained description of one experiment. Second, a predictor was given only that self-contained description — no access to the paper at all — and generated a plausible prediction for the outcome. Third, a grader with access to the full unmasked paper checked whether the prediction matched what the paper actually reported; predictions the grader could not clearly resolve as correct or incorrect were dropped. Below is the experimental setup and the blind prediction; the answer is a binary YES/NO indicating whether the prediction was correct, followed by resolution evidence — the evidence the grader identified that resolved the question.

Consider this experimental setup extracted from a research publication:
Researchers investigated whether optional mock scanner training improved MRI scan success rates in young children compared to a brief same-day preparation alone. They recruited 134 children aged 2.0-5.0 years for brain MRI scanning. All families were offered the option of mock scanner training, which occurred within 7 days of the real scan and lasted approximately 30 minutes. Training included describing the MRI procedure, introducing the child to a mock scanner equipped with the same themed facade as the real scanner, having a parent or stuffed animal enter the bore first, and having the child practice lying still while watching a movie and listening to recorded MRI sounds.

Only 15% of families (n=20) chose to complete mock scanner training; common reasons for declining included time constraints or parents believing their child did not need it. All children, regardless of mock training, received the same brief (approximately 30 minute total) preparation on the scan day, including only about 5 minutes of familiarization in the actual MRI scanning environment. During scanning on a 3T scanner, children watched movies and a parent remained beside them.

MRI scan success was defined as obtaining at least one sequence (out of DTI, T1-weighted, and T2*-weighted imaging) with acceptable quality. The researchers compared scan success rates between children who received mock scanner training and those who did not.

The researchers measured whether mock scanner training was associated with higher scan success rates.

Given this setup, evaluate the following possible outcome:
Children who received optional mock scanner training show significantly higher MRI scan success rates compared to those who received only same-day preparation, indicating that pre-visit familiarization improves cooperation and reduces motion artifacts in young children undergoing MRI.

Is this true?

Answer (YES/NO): NO